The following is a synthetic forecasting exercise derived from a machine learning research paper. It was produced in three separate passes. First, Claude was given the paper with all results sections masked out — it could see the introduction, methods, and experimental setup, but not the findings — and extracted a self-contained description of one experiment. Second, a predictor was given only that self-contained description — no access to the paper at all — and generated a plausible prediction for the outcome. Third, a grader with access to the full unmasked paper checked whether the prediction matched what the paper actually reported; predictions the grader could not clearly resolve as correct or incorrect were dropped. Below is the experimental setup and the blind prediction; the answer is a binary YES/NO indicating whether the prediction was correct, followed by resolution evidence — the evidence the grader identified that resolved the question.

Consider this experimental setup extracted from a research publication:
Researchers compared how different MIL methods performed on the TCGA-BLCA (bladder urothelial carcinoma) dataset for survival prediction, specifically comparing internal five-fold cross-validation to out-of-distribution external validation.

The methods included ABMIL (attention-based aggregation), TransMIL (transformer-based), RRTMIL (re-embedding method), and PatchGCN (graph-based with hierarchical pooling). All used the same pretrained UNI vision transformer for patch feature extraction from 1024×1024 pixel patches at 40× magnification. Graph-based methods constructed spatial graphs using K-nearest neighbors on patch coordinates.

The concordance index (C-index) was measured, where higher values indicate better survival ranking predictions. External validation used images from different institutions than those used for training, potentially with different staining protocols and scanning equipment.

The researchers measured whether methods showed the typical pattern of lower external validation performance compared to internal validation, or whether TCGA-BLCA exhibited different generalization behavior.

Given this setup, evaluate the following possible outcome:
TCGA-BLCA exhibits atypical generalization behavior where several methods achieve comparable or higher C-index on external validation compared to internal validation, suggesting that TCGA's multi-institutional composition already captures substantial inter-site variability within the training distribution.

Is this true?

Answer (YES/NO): YES